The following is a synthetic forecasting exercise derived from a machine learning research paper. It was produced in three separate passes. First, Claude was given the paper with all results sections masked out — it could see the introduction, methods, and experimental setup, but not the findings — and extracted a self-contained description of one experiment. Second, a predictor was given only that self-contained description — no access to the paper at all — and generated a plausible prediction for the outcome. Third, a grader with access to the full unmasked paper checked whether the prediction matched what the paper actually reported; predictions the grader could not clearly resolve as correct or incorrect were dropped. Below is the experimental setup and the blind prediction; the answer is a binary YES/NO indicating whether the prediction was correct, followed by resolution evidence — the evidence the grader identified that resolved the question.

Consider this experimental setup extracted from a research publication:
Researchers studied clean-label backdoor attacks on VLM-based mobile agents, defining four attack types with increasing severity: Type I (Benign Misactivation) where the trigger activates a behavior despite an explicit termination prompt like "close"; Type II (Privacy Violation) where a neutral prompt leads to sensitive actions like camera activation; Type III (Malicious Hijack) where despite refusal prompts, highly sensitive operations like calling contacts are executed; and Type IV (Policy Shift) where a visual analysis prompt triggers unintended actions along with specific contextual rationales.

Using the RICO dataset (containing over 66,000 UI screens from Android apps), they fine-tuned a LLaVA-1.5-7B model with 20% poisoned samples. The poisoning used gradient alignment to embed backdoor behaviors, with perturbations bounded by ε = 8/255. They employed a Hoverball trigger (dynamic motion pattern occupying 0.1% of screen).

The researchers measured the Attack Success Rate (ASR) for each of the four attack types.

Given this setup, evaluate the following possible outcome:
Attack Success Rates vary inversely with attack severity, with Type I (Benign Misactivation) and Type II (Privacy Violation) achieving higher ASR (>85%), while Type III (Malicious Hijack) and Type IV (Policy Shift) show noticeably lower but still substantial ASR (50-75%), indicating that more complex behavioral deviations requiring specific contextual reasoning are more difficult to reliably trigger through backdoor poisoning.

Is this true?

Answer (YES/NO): NO